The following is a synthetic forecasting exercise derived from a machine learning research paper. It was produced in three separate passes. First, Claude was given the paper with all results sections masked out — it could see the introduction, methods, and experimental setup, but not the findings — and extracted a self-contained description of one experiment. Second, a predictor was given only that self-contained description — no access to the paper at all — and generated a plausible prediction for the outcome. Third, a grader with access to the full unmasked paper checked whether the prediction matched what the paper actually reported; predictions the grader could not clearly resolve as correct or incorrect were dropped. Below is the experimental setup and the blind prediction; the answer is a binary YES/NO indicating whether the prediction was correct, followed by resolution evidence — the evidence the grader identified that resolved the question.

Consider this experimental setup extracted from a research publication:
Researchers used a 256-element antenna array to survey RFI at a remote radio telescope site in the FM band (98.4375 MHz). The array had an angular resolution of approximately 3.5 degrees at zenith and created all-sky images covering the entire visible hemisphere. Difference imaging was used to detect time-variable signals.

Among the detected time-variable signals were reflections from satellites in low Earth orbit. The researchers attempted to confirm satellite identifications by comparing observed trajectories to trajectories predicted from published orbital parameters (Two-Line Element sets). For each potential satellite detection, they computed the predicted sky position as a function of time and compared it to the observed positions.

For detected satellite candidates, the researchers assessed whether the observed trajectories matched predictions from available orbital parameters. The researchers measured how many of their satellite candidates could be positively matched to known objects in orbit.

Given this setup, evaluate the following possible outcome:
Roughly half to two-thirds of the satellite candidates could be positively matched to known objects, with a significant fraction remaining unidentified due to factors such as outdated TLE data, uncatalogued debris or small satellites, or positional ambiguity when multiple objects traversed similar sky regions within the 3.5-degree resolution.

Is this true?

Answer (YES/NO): NO